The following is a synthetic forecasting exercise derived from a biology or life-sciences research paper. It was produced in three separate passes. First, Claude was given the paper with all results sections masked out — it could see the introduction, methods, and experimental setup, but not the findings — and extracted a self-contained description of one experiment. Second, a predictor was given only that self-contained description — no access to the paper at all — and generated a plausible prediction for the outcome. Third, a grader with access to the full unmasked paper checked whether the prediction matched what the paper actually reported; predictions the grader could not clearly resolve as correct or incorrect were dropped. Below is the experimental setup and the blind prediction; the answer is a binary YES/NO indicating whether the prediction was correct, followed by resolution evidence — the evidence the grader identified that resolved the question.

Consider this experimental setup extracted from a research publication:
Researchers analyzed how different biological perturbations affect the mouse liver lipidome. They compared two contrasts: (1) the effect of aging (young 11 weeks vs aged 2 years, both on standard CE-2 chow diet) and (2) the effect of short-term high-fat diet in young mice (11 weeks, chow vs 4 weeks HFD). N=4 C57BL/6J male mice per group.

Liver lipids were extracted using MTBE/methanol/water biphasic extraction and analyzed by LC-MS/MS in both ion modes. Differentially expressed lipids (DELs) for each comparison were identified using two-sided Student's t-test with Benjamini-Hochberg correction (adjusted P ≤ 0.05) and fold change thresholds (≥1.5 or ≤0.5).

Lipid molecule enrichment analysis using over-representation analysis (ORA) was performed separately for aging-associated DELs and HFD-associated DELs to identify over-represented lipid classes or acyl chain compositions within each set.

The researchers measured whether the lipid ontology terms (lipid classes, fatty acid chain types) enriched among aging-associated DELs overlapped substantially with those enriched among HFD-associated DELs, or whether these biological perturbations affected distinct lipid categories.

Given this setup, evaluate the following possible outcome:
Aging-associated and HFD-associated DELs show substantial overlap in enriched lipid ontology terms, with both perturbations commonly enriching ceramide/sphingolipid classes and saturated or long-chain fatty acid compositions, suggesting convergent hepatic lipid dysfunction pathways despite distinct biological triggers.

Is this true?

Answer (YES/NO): NO